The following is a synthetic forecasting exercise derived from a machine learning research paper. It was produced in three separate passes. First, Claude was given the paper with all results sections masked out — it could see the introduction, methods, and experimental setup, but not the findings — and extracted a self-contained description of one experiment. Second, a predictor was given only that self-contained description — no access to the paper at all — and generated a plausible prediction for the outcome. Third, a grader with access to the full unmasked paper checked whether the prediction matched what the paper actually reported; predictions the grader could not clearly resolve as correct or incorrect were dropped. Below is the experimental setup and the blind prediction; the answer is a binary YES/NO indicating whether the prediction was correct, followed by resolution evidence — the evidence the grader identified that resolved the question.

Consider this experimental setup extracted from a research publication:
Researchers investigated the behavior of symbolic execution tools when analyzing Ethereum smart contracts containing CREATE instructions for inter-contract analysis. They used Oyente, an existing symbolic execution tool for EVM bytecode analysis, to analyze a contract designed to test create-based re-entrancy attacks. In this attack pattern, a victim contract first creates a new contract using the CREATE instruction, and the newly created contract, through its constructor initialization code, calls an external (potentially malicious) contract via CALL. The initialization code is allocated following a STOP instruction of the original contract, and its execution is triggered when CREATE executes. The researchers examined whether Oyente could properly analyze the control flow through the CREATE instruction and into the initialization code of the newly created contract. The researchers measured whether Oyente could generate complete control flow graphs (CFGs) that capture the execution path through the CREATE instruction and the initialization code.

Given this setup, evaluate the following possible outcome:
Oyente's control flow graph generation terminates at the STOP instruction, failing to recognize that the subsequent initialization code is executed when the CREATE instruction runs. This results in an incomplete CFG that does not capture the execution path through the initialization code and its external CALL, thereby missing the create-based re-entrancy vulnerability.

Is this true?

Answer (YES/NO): NO